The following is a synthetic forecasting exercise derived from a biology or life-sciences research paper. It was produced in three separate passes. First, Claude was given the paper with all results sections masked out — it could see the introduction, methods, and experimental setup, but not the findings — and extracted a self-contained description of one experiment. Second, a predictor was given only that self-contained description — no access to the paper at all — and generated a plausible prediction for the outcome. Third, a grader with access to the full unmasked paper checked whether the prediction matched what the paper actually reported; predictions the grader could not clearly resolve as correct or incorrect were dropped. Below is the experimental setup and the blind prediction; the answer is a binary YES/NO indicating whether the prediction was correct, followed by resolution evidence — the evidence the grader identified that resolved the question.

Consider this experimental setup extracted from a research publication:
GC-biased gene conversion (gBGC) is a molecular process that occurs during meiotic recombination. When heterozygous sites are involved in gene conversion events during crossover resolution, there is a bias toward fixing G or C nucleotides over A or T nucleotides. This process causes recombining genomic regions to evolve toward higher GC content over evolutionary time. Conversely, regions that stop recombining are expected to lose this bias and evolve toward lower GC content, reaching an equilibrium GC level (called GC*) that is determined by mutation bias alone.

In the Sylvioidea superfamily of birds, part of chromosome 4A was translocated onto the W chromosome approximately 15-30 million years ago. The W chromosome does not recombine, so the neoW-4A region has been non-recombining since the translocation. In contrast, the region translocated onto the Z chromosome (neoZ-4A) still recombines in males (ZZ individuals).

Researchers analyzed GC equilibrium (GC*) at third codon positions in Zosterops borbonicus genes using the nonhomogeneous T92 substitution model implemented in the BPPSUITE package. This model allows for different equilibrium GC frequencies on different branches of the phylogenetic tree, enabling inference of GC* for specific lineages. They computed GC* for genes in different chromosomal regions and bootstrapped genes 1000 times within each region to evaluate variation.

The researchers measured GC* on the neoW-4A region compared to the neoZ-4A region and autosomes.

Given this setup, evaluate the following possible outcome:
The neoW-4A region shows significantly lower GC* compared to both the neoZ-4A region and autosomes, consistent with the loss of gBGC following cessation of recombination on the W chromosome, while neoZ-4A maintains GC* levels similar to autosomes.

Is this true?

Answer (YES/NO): NO